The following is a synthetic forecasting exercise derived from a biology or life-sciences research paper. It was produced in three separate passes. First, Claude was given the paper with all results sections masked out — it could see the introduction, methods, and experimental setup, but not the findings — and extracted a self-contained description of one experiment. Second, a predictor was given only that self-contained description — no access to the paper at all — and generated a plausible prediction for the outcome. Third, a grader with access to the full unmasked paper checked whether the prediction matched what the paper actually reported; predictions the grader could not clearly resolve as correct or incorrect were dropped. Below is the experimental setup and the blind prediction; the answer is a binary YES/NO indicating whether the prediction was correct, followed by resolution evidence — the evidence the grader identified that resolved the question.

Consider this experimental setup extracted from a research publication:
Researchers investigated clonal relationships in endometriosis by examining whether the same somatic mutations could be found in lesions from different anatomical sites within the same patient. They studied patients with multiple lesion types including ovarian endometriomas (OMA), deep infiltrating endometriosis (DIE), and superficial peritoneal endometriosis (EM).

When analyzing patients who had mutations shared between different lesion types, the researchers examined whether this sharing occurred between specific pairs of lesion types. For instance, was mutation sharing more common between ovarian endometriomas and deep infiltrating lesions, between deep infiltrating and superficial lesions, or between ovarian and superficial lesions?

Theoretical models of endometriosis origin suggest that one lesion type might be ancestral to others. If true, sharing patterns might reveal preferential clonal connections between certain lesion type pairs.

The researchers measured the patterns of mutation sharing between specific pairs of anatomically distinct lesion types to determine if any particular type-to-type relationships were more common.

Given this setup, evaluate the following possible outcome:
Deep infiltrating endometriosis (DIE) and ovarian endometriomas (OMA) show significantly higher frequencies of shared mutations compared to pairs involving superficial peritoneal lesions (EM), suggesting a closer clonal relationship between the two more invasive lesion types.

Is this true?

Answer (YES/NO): NO